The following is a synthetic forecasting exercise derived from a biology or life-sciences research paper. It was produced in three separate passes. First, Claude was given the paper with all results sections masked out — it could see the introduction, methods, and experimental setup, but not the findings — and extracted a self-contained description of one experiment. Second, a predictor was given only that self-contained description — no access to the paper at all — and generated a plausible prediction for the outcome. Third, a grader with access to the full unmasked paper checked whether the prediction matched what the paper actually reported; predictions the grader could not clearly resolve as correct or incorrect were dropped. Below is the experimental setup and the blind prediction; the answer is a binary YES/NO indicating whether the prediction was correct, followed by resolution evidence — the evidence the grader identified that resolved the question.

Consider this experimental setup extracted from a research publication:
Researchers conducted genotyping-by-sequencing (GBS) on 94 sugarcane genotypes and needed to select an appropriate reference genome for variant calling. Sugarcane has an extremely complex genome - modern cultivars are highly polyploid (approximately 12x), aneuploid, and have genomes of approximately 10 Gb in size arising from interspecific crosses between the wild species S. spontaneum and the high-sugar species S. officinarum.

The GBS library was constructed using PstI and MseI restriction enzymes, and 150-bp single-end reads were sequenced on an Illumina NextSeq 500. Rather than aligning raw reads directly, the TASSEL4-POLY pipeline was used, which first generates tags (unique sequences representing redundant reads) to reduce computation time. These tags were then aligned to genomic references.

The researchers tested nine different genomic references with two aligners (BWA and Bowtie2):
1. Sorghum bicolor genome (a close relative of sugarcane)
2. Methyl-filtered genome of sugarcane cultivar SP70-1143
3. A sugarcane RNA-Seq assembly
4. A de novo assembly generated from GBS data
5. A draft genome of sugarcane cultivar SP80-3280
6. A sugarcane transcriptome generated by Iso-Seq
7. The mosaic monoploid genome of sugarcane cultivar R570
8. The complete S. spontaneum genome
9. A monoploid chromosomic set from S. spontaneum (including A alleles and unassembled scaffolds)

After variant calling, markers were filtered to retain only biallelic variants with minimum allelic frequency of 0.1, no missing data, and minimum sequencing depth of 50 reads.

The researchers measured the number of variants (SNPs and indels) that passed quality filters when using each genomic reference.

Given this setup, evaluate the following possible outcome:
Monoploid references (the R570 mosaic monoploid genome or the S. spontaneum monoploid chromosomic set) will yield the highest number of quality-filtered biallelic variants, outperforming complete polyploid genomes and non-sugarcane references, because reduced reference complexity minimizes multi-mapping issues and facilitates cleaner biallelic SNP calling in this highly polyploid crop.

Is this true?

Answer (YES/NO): NO